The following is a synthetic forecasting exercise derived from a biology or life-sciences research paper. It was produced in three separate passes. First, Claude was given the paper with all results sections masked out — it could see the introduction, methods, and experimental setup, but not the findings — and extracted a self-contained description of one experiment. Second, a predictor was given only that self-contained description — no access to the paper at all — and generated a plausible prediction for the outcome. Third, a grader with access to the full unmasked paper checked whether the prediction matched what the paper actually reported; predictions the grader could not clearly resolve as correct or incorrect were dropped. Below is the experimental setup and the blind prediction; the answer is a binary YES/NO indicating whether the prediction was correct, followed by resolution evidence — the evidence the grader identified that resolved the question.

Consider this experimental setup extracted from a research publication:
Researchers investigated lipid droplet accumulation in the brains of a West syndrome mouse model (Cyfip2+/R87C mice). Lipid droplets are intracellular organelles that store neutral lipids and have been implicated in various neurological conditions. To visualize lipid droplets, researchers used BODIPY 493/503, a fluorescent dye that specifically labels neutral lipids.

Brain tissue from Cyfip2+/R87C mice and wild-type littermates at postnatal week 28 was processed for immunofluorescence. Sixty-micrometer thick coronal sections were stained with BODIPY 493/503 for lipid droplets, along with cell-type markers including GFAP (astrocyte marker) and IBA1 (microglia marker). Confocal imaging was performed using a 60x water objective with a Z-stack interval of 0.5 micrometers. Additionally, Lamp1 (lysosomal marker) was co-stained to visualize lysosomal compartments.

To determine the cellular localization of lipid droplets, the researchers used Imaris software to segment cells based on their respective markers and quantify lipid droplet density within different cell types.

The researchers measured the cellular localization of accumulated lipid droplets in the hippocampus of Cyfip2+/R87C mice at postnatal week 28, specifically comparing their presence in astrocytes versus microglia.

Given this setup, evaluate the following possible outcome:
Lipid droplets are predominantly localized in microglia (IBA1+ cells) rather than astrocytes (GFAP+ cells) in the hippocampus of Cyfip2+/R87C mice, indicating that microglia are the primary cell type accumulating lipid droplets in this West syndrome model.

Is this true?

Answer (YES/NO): NO